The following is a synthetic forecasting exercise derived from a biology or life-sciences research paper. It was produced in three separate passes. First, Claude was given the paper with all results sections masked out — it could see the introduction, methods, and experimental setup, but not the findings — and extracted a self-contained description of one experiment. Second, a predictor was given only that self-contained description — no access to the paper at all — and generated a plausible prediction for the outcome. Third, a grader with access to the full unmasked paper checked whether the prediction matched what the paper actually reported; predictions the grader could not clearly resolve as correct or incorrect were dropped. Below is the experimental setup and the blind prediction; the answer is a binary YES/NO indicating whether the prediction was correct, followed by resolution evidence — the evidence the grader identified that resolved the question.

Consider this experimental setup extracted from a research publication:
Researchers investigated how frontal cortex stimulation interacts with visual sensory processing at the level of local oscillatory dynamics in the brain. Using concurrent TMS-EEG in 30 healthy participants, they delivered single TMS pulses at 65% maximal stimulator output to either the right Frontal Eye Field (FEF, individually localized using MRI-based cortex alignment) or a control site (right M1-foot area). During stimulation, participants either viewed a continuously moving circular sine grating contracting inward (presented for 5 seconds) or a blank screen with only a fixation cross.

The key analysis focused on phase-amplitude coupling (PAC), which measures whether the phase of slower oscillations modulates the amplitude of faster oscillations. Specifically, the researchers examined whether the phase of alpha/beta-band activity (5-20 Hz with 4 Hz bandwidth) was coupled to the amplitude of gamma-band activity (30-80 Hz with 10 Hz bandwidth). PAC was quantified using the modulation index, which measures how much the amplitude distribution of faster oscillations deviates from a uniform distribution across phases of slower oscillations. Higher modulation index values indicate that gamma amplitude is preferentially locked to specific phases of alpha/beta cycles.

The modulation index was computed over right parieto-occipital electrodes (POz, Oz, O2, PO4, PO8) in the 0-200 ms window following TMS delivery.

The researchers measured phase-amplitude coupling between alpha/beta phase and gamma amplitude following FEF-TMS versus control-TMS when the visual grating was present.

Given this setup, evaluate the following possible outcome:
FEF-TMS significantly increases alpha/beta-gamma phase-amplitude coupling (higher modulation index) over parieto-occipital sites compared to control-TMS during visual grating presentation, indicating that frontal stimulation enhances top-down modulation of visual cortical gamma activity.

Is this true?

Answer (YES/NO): YES